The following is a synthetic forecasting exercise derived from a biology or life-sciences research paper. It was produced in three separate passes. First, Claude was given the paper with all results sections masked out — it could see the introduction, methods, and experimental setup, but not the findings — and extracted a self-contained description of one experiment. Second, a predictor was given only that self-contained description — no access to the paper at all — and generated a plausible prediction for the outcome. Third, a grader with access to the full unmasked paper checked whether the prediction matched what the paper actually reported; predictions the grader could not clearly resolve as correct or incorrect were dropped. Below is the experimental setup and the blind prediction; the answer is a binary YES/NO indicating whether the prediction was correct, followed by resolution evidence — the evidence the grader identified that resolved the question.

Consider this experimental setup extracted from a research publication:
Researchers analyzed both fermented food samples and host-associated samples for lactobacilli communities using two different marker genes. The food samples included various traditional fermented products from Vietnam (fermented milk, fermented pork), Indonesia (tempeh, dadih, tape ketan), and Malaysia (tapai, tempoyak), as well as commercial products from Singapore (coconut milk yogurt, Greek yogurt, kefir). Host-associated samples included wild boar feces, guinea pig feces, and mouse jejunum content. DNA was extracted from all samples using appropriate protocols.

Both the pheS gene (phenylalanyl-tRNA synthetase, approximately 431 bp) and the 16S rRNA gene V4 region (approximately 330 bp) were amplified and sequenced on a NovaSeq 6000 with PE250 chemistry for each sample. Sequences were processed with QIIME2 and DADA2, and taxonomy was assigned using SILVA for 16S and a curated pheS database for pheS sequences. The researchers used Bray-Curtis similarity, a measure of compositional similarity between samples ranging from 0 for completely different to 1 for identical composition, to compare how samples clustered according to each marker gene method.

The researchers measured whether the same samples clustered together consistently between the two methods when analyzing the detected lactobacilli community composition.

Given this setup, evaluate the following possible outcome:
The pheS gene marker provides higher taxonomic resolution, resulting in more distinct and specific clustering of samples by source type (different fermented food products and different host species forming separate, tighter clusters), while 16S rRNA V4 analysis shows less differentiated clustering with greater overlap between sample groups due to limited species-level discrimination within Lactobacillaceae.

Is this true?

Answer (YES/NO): NO